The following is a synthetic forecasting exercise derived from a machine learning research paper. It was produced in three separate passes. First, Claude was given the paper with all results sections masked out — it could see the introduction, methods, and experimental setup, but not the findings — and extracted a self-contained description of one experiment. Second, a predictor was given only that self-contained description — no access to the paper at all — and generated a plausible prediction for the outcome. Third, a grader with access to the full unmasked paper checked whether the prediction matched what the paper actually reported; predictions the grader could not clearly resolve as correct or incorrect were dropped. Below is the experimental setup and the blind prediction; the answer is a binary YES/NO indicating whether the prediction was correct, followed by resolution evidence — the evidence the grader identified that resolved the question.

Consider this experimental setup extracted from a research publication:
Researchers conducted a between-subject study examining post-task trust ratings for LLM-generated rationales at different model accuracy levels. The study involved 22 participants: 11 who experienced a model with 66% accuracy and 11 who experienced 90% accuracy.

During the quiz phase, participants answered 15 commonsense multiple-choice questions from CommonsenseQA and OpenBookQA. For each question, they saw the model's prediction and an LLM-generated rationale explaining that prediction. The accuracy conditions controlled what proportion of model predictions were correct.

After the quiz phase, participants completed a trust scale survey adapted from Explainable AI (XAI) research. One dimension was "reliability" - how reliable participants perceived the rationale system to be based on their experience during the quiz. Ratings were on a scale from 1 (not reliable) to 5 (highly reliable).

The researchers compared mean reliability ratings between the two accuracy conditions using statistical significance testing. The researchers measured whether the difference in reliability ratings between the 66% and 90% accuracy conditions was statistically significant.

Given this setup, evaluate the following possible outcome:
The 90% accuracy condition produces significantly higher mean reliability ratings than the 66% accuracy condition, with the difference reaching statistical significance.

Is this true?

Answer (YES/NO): YES